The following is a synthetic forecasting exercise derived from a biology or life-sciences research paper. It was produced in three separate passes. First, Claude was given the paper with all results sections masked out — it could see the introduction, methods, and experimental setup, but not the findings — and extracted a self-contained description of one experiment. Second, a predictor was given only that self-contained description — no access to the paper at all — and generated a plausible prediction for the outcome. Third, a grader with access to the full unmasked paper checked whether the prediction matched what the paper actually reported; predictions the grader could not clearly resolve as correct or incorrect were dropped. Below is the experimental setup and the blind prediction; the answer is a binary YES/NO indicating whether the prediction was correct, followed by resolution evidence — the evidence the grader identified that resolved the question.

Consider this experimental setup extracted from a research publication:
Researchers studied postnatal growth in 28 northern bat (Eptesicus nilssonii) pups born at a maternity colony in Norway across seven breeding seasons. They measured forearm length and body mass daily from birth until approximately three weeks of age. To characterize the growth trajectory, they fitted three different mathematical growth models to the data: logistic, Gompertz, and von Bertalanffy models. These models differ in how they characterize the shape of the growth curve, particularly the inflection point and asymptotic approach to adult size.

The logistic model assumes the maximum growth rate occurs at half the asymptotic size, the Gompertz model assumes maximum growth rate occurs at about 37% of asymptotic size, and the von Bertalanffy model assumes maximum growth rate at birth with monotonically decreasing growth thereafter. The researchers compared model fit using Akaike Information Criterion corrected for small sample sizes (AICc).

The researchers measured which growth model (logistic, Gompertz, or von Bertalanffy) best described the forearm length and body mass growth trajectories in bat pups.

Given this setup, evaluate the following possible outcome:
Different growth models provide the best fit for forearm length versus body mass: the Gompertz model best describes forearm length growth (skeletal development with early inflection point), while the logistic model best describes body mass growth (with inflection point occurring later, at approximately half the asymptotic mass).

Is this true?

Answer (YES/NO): NO